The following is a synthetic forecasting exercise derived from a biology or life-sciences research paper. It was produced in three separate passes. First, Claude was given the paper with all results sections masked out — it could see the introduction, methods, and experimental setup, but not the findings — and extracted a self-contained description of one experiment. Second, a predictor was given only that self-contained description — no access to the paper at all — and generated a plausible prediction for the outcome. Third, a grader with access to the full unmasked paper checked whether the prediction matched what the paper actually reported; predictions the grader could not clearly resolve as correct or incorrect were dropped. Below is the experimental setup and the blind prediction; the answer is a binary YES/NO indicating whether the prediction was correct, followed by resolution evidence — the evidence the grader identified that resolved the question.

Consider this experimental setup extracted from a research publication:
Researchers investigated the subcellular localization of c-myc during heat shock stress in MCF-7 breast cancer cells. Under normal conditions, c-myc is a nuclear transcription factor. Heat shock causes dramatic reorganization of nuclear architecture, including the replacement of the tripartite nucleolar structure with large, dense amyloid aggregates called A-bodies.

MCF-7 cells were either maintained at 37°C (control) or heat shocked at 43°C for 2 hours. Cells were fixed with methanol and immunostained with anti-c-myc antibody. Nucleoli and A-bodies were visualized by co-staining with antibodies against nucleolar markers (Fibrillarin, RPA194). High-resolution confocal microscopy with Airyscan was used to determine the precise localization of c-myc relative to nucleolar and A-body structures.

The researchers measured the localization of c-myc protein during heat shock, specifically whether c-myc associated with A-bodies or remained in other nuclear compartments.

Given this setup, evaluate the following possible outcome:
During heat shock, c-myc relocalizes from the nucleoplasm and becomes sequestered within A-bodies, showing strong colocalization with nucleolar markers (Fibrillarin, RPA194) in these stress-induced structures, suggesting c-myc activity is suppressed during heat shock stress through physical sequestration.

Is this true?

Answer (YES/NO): NO